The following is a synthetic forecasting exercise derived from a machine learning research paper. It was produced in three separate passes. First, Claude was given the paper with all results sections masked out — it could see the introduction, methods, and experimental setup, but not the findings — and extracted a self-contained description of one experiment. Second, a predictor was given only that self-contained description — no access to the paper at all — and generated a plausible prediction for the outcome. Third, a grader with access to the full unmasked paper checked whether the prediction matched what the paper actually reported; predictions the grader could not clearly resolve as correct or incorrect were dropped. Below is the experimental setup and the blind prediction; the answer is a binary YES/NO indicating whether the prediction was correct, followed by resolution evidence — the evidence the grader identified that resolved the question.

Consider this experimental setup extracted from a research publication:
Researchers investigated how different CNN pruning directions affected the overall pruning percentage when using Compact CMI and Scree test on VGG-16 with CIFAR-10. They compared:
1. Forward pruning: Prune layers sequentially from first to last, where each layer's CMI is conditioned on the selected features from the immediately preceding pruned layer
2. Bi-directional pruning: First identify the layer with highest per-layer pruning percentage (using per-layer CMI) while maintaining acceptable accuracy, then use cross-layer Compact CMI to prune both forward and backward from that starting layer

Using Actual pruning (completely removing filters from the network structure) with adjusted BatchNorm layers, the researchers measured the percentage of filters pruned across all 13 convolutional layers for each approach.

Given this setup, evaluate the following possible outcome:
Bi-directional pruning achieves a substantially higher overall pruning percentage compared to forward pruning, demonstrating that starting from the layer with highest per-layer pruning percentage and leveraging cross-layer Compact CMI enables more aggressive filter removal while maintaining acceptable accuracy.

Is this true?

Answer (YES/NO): YES